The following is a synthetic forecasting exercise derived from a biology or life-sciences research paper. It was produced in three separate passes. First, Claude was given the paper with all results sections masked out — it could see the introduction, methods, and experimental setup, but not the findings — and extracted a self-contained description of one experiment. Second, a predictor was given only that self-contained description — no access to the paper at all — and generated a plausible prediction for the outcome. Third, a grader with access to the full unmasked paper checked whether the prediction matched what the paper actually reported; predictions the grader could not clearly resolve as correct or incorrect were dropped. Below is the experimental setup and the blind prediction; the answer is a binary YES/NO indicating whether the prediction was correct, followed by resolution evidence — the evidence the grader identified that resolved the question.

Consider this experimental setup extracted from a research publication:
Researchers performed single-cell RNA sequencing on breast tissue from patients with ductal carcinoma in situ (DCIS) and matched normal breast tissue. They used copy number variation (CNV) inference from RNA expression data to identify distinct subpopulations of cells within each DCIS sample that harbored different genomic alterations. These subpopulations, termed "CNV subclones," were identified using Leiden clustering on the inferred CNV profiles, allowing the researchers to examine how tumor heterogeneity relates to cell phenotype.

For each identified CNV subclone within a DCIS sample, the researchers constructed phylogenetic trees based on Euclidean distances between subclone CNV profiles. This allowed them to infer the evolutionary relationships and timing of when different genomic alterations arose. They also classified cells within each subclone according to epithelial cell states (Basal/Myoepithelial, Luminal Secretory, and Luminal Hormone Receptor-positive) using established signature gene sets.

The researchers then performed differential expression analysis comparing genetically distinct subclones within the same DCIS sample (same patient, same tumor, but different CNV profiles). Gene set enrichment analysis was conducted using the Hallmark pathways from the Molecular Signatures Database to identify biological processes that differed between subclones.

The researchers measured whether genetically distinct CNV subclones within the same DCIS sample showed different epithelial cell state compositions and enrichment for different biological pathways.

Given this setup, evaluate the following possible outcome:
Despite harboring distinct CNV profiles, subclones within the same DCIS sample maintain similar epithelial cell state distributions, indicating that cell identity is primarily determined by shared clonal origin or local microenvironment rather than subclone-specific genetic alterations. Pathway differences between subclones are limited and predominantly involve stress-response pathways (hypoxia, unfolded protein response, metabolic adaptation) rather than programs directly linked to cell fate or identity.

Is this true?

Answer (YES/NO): NO